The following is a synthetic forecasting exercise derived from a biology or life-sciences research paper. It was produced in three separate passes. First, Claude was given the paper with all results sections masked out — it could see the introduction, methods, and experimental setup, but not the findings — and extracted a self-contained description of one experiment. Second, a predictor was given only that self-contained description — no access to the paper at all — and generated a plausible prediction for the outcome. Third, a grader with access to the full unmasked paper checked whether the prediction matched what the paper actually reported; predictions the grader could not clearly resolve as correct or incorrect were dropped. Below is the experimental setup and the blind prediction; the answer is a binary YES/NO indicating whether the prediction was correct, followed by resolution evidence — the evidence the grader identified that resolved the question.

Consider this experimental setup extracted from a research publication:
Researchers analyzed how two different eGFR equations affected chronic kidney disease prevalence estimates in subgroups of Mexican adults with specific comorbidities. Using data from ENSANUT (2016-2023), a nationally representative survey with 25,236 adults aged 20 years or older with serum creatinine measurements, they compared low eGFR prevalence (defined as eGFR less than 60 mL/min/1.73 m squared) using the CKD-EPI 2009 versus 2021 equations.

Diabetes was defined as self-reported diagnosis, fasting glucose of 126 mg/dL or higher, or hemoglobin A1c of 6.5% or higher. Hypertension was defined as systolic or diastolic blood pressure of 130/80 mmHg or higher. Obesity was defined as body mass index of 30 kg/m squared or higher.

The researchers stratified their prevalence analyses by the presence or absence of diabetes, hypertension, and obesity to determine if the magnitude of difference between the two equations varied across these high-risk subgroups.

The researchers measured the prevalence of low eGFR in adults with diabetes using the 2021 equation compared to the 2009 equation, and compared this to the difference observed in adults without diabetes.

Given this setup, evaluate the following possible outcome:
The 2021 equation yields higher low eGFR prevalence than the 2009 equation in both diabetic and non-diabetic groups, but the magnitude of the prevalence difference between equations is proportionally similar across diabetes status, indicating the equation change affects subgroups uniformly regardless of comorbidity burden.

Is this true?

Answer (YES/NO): NO